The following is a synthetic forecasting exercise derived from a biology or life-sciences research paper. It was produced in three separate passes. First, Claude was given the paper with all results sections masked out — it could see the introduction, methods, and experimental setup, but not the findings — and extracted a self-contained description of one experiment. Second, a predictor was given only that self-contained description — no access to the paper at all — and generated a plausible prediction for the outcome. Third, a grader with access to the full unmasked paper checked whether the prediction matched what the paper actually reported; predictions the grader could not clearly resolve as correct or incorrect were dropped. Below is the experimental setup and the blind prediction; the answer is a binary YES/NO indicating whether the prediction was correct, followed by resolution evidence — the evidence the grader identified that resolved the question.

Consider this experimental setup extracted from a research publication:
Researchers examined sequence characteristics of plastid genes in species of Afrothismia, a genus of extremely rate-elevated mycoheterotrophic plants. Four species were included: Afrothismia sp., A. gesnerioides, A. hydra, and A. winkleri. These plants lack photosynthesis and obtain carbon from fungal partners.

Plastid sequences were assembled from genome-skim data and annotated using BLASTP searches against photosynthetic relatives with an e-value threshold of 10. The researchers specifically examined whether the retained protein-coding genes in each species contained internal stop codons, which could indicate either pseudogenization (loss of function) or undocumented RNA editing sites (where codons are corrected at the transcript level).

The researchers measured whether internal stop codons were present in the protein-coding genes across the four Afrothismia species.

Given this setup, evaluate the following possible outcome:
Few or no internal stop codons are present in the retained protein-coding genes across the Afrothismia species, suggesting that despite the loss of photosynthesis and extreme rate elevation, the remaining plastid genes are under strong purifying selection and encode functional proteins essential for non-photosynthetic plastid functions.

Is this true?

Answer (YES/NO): NO